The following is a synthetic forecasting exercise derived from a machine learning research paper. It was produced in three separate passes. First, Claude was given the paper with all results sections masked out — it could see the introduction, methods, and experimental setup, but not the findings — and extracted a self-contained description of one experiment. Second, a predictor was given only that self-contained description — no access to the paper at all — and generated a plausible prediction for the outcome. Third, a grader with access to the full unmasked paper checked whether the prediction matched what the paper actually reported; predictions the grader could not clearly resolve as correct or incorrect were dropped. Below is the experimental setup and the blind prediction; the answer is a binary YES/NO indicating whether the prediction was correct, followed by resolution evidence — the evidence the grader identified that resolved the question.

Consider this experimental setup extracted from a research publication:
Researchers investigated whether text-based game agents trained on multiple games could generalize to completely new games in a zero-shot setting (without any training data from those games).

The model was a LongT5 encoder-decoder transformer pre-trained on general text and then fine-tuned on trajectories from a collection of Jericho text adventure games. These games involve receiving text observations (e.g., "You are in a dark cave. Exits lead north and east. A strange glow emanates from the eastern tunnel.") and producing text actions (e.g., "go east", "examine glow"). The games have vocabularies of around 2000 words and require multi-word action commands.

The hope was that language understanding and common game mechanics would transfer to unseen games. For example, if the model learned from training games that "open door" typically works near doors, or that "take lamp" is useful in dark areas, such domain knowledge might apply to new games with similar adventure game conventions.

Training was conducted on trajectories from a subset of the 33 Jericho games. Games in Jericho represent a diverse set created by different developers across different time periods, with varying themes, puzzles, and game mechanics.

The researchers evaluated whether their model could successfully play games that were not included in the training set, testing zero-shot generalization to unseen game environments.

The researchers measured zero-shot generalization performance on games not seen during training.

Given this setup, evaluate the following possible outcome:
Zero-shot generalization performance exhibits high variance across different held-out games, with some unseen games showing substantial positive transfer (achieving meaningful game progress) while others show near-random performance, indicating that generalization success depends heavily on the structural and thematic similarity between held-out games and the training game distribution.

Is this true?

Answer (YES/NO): NO